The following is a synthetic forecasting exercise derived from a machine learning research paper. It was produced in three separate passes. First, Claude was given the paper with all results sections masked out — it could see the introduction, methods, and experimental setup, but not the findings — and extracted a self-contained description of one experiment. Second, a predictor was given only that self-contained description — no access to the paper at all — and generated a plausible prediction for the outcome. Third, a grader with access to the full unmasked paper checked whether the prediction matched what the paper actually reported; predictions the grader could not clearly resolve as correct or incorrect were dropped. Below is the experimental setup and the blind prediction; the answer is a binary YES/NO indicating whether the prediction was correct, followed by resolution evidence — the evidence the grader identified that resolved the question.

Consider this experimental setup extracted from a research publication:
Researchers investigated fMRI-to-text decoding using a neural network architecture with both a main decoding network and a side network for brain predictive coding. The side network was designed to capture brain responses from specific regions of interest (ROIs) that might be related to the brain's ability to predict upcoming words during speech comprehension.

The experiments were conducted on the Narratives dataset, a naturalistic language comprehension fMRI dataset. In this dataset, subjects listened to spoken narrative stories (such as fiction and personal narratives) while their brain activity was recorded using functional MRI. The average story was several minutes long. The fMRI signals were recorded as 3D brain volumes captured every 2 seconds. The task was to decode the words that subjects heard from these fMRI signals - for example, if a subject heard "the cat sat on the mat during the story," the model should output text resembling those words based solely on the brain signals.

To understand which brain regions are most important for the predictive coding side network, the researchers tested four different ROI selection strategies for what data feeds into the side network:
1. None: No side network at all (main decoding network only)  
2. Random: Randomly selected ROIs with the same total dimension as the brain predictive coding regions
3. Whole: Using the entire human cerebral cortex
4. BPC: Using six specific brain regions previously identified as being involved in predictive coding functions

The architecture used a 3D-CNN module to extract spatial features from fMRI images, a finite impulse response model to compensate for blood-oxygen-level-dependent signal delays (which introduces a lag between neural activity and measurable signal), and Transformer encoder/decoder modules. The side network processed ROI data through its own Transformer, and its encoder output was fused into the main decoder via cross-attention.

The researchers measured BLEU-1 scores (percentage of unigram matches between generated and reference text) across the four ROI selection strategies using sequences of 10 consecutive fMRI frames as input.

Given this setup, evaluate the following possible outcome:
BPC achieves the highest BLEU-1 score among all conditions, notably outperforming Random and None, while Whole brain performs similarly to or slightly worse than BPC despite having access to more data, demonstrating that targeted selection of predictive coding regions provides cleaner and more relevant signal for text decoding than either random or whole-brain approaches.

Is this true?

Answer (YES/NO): YES